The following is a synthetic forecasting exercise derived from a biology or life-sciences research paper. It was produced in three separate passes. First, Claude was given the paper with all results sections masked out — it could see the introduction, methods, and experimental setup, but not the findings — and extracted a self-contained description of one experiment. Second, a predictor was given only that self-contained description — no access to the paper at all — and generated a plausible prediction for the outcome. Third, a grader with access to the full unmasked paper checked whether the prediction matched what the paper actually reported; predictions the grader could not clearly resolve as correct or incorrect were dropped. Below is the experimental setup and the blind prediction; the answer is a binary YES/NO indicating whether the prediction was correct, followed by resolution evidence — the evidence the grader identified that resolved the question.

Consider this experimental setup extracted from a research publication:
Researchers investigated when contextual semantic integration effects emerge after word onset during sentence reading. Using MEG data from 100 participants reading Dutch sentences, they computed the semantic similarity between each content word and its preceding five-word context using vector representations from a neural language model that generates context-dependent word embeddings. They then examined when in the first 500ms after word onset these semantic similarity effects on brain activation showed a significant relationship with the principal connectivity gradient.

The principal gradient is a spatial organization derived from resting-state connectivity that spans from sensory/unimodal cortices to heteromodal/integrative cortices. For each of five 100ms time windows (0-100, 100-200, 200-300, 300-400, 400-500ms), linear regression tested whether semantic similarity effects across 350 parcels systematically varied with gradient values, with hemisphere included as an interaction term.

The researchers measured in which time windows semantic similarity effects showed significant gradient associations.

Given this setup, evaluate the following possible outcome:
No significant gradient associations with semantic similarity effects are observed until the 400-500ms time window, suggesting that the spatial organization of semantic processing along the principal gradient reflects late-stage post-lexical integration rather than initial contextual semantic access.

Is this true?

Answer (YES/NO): NO